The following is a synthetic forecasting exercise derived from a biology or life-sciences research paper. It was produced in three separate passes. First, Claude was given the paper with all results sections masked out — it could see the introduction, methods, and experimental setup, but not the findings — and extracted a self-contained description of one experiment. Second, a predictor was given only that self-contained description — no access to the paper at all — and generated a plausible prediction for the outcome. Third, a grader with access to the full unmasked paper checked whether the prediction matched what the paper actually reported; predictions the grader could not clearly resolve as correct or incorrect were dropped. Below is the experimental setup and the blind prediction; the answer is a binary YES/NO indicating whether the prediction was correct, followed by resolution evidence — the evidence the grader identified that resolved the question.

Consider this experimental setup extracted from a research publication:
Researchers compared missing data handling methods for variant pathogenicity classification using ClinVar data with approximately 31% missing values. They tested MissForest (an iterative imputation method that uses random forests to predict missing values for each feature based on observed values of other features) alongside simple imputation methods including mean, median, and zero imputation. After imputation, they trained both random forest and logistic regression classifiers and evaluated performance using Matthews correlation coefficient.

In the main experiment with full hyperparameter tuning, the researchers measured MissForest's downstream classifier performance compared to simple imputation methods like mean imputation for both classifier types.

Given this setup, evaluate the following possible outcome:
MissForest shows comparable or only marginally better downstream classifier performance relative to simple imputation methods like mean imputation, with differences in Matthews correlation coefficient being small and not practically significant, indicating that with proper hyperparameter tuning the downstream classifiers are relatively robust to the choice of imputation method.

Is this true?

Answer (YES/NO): NO